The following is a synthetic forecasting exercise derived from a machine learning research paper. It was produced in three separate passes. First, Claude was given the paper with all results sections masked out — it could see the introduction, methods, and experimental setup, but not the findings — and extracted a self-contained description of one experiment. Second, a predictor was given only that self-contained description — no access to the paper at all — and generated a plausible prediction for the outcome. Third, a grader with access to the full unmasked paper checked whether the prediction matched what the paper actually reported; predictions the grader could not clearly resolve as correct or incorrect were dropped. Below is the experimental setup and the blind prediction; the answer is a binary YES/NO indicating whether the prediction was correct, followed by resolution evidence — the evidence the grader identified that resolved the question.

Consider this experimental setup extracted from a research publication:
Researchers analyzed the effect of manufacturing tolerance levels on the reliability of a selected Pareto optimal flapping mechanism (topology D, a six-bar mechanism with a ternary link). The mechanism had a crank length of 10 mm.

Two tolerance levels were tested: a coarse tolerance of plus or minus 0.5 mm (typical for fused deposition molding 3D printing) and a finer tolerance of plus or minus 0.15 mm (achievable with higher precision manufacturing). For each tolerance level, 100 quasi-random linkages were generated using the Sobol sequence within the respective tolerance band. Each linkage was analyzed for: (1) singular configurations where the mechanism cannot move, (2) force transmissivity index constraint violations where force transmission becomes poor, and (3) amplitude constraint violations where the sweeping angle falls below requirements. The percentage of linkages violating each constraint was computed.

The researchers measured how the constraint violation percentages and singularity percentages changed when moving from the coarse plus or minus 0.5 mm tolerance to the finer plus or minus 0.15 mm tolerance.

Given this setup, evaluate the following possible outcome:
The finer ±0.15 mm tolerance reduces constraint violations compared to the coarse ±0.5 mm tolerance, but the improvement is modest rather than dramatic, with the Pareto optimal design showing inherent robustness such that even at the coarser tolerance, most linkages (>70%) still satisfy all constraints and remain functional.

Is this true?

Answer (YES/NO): NO